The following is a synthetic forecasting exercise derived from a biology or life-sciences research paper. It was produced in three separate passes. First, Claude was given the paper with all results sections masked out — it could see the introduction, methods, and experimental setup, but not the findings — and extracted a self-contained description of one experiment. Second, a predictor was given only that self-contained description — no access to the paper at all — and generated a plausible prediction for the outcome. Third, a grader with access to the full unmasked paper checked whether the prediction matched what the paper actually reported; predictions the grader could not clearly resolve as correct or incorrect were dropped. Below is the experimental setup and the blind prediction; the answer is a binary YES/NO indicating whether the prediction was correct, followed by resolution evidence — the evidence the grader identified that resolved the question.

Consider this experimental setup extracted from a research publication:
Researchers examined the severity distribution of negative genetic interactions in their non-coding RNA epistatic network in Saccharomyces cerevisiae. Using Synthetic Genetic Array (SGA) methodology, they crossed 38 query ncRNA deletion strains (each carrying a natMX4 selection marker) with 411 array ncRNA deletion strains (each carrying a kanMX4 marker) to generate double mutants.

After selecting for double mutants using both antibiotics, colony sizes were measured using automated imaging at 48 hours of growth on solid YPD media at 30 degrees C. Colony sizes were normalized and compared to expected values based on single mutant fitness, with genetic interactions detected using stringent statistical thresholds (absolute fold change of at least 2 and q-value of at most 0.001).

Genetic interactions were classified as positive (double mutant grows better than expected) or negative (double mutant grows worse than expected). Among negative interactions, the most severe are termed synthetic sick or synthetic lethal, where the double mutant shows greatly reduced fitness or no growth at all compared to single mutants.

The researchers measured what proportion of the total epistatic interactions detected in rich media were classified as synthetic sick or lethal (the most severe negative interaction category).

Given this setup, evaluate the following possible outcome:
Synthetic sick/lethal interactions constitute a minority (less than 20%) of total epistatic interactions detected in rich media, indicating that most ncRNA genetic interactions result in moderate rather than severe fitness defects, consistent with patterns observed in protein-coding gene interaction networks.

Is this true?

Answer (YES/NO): NO